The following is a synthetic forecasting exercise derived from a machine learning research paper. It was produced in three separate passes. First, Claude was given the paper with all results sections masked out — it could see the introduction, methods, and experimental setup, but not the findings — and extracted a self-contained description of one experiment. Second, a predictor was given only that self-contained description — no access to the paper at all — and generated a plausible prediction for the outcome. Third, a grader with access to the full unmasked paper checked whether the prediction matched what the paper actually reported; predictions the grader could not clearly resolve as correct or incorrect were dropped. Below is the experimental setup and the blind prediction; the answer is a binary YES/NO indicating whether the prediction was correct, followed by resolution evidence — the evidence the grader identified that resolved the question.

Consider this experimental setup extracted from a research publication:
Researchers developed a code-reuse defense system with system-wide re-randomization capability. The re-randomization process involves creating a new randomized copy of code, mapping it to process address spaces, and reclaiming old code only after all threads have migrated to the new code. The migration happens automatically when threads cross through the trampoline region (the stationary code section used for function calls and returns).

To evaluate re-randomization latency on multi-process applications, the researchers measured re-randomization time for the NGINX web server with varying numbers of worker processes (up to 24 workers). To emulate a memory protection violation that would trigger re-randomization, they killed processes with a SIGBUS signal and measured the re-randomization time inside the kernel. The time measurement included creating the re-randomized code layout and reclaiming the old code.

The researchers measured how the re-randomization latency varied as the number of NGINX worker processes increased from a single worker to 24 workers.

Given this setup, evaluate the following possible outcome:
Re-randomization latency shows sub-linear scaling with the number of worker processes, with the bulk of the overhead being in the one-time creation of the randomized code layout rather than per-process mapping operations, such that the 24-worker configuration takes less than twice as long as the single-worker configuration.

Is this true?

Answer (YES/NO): NO